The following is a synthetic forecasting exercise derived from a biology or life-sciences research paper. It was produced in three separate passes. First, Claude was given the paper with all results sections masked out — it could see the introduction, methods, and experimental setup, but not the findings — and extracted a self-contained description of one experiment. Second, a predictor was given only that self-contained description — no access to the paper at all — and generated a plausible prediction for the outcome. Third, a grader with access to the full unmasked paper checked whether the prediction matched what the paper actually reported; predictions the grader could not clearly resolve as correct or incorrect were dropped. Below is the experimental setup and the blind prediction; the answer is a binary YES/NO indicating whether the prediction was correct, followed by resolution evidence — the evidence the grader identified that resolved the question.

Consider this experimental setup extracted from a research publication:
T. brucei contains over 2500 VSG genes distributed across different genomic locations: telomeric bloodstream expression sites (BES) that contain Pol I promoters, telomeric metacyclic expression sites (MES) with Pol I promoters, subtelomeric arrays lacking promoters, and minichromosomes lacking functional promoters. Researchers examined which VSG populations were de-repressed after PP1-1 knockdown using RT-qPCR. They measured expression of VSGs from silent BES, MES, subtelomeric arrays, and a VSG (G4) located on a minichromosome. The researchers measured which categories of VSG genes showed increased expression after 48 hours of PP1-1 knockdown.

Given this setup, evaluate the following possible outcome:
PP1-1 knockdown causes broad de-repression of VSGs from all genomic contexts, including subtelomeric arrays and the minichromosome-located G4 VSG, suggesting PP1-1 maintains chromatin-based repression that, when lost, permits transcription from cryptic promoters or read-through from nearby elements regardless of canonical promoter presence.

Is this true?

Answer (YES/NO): NO